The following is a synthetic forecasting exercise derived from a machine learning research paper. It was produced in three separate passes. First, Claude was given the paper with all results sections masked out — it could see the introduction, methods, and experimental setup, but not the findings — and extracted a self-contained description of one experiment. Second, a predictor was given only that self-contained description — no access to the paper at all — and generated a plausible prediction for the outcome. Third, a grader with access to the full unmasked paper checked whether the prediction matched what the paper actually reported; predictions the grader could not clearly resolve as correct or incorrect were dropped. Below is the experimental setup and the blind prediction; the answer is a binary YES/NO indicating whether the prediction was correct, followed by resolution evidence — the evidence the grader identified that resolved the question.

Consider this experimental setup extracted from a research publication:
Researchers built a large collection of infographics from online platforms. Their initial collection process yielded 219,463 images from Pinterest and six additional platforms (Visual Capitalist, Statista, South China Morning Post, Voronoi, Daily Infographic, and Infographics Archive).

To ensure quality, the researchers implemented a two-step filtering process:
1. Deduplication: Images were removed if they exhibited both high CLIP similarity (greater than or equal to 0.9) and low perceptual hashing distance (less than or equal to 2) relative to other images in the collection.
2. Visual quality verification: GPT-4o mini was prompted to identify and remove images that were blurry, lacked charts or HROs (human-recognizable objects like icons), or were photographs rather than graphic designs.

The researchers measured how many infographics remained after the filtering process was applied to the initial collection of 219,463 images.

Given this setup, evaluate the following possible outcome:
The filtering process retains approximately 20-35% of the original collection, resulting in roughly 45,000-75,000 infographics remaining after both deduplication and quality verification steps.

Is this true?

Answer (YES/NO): NO